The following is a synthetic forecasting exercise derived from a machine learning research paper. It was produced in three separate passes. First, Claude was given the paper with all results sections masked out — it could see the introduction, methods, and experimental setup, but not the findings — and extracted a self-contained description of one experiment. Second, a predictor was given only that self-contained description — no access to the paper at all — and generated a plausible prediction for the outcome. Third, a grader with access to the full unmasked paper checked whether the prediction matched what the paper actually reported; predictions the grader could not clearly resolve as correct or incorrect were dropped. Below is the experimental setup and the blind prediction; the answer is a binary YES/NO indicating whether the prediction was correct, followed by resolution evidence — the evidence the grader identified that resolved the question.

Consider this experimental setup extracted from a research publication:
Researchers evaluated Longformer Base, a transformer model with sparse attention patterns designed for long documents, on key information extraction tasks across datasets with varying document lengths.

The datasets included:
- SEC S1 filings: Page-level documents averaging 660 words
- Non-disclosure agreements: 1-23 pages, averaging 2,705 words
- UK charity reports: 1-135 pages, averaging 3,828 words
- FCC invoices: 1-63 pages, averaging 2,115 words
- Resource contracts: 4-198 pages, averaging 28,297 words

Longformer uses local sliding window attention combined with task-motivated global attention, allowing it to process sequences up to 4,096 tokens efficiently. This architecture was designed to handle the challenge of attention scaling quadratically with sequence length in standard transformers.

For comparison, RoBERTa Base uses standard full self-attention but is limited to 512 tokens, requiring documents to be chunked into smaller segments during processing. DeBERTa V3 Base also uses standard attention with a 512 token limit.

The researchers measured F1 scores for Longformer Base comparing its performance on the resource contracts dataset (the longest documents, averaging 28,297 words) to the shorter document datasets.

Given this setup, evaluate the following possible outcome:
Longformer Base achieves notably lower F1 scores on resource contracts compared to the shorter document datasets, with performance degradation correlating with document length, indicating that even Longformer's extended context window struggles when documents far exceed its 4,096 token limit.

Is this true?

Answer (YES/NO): NO